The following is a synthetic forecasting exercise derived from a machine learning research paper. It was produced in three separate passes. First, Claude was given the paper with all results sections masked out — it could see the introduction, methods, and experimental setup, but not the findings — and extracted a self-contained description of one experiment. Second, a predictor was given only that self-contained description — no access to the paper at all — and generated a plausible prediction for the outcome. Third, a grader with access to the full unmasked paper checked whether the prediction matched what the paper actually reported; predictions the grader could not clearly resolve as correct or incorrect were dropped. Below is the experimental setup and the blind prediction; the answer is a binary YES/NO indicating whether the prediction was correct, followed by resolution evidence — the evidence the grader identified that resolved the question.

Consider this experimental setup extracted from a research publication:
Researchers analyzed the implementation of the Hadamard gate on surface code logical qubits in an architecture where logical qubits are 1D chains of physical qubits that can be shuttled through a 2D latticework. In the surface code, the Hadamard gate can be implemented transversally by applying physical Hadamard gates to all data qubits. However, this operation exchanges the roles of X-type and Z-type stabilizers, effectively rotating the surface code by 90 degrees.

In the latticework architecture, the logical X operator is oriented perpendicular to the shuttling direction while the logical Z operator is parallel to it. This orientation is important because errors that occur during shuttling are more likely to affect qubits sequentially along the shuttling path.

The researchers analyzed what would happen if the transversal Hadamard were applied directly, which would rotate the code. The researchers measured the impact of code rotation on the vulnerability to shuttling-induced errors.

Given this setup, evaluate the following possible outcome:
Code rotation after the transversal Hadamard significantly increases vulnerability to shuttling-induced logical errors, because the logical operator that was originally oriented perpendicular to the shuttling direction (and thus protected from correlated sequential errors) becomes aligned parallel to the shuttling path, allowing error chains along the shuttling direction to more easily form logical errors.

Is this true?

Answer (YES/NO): YES